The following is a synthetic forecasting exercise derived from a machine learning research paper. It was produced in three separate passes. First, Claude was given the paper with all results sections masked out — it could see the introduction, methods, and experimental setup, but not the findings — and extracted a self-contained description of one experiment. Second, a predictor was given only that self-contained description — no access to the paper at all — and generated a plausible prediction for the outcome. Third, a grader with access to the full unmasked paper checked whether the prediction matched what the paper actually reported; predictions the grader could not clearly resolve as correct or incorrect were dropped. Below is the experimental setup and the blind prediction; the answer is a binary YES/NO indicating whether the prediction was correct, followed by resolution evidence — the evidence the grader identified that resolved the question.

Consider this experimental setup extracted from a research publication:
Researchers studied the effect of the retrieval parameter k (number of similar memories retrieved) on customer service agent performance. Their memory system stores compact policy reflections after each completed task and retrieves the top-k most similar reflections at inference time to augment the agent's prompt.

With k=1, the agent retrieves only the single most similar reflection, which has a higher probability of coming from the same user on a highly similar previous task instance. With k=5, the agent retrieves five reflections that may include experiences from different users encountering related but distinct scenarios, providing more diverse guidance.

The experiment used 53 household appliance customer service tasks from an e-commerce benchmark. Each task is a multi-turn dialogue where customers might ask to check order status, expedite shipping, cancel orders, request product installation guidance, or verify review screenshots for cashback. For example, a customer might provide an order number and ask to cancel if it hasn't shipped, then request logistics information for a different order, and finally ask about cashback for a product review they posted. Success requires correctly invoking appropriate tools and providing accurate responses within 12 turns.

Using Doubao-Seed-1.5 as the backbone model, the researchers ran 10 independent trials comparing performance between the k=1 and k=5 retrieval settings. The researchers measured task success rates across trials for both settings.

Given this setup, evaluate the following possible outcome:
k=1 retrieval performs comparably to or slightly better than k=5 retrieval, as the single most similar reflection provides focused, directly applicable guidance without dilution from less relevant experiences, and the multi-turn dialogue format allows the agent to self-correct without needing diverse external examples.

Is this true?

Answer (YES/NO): NO